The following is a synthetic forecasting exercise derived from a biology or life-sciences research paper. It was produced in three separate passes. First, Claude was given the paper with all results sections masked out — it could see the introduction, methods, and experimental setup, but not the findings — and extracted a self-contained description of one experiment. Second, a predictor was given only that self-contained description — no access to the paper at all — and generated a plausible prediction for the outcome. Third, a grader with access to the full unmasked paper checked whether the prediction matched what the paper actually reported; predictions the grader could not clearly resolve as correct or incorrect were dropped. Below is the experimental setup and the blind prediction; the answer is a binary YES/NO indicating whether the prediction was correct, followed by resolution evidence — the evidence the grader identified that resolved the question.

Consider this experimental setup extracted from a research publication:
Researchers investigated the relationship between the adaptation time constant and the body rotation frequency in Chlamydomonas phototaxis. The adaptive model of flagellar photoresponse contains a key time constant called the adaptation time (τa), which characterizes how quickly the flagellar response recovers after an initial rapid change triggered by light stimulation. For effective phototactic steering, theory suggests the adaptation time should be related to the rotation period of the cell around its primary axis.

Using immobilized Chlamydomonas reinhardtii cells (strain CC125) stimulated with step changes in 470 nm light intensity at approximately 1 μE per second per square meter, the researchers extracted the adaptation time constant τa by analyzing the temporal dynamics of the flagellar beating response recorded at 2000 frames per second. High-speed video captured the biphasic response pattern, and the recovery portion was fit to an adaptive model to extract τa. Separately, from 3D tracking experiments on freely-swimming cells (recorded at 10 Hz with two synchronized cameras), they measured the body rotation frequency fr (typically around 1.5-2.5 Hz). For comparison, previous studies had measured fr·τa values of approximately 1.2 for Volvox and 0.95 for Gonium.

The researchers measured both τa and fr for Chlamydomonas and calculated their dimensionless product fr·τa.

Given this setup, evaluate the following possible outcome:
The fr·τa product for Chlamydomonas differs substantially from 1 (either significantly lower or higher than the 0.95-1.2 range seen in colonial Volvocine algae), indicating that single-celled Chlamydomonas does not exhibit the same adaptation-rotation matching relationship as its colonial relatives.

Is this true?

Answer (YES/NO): NO